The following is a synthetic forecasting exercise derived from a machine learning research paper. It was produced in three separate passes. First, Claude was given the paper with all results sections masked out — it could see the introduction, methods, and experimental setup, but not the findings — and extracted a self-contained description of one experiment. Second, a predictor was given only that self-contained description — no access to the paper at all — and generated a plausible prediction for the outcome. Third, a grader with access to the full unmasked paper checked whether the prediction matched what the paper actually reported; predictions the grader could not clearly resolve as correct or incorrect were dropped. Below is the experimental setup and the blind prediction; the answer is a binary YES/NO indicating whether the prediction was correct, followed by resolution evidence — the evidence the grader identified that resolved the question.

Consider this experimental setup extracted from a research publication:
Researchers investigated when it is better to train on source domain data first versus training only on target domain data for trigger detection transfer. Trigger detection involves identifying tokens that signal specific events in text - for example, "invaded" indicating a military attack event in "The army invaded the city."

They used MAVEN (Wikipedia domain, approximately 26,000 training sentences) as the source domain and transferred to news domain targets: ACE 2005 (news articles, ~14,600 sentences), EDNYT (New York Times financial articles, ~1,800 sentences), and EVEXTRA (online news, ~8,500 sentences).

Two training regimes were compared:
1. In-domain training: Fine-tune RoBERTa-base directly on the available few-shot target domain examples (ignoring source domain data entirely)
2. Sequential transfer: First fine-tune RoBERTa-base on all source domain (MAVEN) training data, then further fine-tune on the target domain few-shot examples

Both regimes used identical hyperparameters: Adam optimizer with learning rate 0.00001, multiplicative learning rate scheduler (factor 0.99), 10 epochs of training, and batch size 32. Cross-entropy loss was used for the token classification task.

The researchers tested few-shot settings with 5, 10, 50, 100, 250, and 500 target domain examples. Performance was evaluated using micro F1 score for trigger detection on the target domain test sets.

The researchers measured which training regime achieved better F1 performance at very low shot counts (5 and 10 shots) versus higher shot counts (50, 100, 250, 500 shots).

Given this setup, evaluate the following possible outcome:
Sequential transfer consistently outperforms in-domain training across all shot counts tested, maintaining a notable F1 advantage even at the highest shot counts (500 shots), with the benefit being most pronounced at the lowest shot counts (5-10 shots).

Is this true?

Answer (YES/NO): NO